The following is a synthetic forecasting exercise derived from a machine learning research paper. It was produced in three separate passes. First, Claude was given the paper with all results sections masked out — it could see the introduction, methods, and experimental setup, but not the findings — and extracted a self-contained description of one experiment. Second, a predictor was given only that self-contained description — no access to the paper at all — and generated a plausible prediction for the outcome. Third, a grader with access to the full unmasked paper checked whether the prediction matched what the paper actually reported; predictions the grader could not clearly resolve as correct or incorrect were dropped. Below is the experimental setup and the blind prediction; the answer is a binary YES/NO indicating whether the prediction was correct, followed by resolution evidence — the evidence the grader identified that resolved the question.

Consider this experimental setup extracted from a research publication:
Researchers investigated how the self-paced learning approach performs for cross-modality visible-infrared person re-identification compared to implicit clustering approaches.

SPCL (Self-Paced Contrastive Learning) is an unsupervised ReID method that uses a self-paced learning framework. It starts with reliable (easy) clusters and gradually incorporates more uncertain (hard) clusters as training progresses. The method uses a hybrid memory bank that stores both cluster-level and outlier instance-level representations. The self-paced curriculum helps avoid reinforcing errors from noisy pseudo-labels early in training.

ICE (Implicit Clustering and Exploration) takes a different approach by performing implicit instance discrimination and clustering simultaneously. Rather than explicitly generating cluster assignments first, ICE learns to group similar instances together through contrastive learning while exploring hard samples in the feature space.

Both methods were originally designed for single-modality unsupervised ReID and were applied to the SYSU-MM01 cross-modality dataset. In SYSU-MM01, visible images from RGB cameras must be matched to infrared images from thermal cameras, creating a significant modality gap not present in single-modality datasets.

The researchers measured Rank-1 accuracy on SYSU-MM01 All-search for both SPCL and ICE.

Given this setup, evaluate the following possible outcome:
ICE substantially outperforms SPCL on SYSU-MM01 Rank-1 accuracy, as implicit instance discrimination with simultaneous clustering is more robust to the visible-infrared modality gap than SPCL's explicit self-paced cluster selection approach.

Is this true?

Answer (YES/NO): NO